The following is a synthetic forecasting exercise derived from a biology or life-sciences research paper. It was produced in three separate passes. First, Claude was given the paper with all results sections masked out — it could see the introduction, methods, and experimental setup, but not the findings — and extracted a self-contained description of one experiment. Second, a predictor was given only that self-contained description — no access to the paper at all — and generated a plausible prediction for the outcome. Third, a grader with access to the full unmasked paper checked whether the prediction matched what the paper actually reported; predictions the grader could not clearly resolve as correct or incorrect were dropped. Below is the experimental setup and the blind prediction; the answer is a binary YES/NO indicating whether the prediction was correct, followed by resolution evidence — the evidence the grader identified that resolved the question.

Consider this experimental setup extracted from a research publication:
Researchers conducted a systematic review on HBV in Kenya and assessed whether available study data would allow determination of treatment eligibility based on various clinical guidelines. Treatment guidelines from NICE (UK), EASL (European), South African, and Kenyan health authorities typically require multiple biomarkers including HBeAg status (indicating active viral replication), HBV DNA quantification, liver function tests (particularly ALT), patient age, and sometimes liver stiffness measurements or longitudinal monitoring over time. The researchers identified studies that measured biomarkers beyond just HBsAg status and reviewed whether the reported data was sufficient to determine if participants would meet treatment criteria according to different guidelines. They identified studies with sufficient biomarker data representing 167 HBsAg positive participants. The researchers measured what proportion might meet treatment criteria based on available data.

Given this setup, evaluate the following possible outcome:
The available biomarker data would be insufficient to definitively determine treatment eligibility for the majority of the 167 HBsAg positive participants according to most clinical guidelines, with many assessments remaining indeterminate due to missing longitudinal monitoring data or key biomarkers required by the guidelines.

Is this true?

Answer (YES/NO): YES